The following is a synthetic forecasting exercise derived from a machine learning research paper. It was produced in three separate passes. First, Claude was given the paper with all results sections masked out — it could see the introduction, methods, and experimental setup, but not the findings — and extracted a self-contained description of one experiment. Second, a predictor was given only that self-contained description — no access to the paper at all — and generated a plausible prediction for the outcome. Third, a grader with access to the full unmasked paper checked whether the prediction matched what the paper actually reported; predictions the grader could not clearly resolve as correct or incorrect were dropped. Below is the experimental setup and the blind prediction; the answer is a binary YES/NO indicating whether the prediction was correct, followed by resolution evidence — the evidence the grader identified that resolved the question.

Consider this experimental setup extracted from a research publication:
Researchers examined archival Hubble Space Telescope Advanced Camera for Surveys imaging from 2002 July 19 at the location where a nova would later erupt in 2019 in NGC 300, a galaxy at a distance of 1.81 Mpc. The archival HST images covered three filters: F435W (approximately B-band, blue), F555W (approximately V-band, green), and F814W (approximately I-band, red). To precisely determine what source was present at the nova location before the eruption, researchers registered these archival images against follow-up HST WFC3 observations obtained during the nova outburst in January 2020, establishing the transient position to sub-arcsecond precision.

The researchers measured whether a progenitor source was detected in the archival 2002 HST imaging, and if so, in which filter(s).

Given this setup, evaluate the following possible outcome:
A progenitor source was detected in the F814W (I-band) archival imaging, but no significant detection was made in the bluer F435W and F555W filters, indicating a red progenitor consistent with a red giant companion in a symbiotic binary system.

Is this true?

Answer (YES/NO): YES